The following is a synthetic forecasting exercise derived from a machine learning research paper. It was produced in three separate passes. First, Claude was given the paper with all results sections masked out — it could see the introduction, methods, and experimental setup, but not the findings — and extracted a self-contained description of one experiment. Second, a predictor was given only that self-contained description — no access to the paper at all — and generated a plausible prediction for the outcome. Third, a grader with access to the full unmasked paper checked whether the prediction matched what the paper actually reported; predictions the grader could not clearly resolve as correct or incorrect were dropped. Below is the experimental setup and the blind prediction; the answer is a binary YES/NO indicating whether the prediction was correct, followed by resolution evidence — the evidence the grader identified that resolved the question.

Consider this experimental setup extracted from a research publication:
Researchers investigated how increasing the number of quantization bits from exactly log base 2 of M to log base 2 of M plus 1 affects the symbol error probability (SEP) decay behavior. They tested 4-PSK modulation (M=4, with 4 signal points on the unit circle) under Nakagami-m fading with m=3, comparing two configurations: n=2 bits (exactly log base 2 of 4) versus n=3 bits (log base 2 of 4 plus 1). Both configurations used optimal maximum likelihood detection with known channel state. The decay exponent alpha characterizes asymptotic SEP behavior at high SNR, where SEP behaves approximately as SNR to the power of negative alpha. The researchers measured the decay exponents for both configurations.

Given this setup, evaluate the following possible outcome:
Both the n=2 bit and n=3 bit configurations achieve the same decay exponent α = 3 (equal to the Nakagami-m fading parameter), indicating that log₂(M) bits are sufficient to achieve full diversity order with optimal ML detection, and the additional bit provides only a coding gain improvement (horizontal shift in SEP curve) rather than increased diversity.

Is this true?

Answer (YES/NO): NO